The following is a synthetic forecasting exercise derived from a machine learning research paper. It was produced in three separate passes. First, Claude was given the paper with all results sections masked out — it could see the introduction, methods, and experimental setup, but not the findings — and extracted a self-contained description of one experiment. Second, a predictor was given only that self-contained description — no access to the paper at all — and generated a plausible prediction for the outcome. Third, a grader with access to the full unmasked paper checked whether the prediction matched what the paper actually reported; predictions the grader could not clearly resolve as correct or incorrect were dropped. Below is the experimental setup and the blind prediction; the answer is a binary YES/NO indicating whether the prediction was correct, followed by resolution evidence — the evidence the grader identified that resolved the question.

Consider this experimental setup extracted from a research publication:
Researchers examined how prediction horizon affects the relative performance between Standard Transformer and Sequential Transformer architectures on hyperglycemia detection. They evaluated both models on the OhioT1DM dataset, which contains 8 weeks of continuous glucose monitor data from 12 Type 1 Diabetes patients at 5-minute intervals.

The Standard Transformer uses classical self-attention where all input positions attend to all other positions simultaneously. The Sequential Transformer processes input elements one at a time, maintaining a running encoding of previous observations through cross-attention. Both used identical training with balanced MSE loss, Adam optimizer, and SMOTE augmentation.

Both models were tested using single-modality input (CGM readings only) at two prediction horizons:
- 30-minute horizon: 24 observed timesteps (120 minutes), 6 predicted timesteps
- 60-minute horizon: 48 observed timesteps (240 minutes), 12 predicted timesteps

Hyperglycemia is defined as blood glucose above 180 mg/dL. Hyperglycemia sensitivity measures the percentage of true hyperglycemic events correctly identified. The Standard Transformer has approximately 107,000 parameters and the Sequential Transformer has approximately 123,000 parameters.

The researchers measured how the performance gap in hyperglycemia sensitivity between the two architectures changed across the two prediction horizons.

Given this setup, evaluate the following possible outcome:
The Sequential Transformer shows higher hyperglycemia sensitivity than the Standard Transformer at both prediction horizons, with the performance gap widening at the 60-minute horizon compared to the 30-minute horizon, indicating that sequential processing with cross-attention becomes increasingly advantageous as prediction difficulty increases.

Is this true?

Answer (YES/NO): YES